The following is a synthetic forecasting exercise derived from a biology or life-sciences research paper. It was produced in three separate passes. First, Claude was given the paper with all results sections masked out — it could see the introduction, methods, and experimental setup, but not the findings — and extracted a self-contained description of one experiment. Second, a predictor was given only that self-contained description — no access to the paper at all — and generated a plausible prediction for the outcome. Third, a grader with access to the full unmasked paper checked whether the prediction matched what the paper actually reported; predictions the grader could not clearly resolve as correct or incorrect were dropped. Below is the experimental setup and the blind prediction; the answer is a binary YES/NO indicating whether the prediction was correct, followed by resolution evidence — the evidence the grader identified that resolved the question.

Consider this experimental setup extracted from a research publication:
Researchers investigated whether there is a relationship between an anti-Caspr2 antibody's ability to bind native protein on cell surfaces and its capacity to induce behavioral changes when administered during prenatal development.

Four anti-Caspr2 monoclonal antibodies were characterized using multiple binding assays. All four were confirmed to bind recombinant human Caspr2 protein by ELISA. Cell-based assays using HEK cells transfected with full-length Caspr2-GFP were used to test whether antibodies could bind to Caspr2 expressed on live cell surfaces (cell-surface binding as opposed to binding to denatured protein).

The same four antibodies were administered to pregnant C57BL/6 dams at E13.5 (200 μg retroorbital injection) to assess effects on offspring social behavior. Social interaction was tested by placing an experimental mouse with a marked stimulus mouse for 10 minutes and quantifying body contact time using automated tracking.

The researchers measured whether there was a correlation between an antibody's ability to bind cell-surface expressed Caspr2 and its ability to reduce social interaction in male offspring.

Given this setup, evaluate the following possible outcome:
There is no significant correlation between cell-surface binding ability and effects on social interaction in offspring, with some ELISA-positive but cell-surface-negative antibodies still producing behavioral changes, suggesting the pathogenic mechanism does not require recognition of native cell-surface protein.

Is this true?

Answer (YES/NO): YES